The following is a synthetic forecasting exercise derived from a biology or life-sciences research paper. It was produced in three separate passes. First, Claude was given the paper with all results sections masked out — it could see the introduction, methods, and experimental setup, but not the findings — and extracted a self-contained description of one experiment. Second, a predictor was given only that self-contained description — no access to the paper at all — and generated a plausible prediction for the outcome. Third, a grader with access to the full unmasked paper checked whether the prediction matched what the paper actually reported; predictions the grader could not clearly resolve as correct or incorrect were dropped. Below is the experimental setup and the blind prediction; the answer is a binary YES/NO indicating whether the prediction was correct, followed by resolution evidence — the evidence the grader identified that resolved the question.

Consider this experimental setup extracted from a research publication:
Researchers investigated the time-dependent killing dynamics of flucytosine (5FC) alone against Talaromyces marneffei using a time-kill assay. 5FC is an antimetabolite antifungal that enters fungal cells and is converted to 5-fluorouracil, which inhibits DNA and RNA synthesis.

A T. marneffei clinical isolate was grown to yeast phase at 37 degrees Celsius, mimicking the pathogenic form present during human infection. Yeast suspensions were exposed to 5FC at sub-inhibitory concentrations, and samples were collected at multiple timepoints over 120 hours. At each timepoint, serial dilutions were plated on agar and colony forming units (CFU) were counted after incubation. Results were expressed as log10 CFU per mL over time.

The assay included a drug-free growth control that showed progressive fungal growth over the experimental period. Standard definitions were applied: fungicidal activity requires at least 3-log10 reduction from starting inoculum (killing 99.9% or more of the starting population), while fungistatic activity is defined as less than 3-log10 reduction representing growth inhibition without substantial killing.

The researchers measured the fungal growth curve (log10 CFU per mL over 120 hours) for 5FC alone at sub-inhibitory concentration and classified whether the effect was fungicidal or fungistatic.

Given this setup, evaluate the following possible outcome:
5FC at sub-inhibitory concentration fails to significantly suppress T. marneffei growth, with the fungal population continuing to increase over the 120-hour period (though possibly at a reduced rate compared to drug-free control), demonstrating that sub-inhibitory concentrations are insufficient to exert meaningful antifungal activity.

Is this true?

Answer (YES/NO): NO